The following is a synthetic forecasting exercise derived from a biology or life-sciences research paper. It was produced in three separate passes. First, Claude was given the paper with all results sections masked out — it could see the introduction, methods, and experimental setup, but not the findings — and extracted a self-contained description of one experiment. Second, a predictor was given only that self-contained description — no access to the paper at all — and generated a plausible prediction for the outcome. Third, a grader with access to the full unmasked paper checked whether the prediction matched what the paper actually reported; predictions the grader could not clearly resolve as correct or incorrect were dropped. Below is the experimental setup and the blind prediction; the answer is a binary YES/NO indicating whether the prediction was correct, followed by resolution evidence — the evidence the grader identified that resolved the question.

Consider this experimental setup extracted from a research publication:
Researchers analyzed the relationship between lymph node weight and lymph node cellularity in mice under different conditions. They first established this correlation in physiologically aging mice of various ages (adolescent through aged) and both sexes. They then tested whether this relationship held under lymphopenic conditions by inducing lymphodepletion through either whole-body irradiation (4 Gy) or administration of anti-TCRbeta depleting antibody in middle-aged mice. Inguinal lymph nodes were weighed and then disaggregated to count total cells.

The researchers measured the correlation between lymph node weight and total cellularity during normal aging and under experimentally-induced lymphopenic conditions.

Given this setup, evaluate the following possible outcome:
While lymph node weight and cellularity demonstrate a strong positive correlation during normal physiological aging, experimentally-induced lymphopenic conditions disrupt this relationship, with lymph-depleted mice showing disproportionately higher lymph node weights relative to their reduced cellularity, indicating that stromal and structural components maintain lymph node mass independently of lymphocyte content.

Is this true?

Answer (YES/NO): NO